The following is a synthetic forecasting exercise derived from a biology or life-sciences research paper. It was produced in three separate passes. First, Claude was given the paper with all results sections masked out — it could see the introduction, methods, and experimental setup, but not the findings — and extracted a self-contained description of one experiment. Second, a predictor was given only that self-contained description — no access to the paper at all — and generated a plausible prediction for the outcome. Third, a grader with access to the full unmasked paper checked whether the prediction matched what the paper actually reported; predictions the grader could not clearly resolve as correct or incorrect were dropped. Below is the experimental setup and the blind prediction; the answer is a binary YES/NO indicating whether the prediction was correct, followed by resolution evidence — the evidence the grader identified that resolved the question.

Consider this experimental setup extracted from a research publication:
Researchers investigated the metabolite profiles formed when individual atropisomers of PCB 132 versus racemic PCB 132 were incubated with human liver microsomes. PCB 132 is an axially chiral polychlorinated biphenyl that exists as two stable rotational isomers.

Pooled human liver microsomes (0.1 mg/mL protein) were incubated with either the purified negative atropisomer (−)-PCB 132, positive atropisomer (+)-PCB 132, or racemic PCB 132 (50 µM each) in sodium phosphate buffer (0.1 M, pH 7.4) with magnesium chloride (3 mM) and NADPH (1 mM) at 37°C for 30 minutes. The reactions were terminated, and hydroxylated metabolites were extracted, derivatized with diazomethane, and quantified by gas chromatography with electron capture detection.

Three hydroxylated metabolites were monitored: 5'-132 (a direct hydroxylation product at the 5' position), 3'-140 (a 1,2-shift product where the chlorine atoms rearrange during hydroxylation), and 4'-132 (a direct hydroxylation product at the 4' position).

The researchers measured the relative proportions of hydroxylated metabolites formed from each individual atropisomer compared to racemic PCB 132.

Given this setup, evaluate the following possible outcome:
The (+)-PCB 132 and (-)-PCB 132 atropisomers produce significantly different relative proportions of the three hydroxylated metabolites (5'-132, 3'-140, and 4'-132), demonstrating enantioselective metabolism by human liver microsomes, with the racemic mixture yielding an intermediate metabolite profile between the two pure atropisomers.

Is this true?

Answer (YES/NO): YES